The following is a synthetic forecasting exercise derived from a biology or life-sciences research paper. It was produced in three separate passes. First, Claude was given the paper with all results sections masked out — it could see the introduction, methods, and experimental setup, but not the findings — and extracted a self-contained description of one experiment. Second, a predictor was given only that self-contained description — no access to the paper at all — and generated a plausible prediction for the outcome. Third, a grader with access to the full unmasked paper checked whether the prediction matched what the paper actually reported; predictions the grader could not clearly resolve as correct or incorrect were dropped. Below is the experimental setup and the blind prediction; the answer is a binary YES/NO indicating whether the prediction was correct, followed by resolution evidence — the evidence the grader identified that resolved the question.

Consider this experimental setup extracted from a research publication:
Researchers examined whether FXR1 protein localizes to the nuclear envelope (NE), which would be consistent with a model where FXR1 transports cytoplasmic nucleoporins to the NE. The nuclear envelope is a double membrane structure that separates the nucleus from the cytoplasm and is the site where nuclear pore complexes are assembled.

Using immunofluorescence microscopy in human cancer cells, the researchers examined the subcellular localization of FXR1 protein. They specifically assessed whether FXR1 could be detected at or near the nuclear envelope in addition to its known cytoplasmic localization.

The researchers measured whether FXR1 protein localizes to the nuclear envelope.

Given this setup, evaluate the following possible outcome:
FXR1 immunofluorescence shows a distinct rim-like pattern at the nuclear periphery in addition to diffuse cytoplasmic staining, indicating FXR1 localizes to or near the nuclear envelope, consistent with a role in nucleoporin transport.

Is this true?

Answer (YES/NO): NO